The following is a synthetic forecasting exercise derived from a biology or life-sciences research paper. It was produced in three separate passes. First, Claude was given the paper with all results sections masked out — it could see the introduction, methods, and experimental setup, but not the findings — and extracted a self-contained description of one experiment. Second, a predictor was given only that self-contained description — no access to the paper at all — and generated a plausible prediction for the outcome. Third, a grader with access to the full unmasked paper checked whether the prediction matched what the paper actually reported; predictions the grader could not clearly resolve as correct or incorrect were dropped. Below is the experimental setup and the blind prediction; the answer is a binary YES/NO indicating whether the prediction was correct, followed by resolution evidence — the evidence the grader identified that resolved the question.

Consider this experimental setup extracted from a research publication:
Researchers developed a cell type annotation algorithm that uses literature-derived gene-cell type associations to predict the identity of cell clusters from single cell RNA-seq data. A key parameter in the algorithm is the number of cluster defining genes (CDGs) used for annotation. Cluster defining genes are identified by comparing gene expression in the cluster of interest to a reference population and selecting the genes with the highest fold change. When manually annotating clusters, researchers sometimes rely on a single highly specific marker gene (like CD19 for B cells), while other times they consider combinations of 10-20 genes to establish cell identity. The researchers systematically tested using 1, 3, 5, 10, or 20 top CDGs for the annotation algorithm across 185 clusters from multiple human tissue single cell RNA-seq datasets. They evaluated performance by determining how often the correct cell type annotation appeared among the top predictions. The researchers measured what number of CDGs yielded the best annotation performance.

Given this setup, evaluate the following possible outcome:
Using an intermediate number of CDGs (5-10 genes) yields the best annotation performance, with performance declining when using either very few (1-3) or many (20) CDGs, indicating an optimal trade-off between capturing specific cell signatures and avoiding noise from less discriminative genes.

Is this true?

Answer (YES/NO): NO